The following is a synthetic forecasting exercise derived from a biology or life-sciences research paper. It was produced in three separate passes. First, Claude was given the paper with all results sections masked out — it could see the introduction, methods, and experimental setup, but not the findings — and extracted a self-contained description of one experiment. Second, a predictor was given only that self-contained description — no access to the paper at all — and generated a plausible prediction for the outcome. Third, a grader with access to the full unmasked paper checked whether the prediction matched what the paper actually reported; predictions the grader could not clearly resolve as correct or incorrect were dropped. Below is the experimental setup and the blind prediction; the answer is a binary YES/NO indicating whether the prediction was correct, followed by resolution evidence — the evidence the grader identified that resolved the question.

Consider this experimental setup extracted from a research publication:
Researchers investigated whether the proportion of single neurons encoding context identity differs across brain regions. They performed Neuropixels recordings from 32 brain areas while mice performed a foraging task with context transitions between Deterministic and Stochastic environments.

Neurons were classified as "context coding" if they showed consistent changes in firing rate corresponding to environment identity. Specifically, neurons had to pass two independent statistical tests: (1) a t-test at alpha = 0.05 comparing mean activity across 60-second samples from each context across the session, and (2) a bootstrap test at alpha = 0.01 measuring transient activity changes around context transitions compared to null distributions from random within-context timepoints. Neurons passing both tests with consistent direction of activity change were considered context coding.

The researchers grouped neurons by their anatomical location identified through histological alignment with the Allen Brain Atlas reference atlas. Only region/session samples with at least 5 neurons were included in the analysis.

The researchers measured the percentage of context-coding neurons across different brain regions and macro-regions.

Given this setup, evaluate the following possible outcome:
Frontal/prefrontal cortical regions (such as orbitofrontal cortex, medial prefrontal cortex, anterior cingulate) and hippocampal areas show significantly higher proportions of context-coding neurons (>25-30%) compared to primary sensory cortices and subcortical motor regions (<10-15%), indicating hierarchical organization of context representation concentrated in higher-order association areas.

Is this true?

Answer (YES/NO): NO